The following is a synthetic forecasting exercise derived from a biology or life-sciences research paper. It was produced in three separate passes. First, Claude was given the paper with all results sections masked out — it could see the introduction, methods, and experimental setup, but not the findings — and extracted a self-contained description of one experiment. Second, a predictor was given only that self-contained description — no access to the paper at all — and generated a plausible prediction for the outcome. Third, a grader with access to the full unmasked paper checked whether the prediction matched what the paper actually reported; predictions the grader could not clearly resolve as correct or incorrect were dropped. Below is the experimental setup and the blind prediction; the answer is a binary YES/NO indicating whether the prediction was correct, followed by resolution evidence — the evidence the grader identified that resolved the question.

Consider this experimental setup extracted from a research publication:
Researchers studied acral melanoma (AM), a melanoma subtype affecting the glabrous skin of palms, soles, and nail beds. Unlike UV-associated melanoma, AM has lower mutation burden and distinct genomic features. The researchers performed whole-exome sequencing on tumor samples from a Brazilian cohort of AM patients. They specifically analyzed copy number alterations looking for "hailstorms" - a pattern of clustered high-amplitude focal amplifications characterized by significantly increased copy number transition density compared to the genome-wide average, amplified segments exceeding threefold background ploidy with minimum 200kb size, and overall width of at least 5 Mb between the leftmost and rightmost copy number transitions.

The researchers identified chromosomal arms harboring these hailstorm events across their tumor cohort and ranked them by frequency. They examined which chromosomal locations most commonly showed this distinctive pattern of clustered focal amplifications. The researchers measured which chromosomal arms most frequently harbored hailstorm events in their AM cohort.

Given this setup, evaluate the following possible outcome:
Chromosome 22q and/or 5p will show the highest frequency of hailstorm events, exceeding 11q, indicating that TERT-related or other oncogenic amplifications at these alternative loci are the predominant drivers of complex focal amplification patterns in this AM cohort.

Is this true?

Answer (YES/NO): NO